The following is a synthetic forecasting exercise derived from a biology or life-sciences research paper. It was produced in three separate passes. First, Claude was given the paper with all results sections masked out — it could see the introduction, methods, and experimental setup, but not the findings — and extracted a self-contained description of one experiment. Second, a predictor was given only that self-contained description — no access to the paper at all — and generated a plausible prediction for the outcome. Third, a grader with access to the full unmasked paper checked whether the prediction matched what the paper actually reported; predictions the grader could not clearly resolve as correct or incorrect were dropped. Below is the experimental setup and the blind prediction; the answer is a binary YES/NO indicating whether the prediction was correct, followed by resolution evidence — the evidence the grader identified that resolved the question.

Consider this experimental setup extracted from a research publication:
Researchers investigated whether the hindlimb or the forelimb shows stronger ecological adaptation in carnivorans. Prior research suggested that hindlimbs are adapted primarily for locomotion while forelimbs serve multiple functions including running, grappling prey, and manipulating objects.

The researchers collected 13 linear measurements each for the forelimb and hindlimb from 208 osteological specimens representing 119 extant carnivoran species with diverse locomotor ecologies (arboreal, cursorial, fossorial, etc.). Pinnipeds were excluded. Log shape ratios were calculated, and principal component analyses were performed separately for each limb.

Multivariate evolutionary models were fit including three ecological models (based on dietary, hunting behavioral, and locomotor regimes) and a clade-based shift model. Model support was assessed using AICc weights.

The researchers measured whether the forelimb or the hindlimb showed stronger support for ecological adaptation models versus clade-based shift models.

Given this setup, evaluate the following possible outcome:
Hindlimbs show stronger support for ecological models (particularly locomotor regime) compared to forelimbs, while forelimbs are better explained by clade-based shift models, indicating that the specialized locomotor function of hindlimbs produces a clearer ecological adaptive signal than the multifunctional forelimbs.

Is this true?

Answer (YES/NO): YES